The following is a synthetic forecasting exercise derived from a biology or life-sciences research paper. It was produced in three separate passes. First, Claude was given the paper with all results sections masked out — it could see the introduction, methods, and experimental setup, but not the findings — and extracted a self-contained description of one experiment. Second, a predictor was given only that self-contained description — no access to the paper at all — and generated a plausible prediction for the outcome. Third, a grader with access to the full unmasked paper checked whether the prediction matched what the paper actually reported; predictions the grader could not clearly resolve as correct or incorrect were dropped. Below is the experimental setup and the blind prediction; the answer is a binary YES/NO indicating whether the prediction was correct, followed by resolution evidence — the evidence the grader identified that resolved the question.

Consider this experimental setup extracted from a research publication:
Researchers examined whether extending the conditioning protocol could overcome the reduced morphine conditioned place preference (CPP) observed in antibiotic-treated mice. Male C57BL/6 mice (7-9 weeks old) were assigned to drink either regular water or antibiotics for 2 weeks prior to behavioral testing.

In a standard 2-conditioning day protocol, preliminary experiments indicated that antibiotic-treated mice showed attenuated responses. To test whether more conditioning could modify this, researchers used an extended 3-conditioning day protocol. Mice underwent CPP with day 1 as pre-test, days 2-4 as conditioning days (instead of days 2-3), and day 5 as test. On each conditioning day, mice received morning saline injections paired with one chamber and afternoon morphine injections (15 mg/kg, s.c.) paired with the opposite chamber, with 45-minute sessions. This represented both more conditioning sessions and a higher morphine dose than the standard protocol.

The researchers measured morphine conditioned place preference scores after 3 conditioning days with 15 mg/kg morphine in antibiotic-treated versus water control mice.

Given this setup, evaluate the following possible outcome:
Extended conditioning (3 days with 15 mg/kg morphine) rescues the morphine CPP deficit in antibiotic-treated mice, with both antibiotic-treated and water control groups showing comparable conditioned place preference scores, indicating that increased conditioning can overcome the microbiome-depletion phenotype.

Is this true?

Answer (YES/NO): NO